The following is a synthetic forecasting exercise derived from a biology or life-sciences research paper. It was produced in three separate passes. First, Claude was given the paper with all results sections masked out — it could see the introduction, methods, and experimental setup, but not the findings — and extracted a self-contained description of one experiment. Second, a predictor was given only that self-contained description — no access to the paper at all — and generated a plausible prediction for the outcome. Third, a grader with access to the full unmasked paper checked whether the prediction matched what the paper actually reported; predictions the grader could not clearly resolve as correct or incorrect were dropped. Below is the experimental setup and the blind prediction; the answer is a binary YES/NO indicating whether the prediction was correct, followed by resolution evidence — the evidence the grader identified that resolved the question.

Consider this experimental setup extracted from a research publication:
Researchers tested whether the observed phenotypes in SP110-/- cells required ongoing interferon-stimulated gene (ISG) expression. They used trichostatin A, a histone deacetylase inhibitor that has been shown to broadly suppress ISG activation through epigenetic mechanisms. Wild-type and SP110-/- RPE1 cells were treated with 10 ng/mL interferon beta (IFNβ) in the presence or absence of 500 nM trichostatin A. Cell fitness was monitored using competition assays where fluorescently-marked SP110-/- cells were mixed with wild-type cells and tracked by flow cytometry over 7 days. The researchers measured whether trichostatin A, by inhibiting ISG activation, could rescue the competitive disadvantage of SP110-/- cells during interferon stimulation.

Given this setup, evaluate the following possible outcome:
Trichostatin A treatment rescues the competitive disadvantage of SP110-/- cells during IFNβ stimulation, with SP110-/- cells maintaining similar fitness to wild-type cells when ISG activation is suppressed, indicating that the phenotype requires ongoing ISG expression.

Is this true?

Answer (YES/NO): YES